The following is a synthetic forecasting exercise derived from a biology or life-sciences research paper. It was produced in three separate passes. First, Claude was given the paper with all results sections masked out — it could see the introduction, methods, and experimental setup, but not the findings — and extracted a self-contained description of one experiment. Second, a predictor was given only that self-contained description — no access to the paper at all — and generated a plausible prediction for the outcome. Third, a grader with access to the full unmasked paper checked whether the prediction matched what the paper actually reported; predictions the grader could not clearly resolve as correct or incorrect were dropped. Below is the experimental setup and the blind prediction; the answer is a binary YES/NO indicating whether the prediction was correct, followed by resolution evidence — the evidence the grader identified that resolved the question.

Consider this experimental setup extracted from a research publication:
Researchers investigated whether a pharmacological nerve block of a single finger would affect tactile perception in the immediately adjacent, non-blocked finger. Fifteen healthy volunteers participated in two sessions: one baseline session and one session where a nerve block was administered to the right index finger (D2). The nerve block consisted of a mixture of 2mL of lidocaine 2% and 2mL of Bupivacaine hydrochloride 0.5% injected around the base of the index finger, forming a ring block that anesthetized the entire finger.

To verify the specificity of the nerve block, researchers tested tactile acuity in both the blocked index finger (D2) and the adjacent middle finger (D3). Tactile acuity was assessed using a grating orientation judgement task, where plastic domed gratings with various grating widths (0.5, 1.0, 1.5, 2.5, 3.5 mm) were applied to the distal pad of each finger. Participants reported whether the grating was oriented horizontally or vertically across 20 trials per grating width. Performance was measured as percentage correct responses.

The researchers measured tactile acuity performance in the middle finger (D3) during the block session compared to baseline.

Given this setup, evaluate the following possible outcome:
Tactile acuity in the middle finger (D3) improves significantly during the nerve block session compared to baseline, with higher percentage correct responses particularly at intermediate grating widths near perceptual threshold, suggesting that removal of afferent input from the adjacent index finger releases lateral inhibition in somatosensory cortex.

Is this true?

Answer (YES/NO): NO